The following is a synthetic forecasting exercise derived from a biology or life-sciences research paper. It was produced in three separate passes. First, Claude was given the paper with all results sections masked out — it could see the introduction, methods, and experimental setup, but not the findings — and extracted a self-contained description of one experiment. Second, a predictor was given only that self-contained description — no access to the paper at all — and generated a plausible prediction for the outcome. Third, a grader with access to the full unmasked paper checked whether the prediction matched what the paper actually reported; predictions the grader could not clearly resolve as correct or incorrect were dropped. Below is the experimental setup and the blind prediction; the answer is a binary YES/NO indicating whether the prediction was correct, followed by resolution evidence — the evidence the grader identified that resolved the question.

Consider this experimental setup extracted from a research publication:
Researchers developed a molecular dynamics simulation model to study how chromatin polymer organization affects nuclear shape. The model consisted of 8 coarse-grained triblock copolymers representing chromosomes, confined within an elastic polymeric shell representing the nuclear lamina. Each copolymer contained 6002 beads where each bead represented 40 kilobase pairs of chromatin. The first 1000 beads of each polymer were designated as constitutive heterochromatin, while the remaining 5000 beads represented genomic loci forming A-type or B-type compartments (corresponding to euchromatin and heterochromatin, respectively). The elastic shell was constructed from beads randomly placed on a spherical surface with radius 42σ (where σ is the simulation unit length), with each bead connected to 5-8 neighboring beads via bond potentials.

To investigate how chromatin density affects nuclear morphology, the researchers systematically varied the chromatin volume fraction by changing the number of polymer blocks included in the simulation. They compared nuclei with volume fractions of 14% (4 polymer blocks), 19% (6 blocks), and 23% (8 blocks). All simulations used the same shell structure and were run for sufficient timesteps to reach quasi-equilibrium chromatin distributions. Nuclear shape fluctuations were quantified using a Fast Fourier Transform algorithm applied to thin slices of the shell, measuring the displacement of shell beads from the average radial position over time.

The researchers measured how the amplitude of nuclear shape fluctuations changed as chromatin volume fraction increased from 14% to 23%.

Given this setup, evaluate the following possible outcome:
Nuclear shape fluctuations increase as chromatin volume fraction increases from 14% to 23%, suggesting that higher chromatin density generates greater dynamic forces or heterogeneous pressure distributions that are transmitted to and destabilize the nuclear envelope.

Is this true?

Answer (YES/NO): NO